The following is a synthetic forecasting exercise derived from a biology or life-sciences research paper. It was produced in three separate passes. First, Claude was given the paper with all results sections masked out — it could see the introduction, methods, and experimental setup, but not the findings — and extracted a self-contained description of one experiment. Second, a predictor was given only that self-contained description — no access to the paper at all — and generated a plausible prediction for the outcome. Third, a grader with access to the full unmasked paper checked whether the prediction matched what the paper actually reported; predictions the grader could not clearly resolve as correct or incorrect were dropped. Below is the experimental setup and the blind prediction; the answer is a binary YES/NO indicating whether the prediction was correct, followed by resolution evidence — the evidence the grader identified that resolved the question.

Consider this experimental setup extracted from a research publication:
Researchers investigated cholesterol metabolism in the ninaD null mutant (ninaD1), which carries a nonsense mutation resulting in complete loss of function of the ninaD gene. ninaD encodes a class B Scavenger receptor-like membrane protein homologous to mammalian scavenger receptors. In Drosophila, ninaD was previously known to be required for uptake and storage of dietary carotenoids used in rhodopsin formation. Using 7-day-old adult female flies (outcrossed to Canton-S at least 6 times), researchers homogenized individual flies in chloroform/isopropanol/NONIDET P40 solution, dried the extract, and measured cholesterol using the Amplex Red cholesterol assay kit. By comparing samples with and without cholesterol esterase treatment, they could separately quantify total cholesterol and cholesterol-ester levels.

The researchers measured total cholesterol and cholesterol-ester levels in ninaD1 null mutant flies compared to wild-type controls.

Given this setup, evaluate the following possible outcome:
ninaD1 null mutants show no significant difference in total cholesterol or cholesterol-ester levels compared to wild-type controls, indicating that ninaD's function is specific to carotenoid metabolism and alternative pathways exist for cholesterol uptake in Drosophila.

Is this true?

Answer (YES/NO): NO